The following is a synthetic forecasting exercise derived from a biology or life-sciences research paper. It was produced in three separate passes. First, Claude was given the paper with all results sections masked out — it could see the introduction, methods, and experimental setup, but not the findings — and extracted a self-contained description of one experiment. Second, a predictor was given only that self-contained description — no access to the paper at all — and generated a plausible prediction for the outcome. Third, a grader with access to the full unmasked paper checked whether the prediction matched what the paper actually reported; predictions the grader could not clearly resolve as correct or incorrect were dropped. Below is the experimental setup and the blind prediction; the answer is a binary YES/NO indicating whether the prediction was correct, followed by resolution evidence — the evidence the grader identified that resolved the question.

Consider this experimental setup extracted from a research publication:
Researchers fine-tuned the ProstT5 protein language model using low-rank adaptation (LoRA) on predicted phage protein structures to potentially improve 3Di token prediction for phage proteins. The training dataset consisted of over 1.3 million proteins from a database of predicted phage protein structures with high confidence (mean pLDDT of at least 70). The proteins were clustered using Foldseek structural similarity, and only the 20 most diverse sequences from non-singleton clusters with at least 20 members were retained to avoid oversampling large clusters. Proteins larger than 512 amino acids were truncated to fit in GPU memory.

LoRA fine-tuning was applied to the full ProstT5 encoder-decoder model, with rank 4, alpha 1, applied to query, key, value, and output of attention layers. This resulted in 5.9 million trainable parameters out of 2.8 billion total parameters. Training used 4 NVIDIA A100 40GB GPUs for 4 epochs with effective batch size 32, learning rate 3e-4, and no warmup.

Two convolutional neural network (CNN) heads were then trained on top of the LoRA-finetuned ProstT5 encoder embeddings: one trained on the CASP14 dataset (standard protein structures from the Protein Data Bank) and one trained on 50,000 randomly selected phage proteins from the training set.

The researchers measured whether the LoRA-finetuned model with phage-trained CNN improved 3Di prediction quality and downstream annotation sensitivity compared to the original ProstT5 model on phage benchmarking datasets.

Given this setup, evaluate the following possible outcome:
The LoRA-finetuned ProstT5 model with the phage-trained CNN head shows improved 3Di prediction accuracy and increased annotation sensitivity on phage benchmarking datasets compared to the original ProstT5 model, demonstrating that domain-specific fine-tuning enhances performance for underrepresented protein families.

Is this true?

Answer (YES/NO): NO